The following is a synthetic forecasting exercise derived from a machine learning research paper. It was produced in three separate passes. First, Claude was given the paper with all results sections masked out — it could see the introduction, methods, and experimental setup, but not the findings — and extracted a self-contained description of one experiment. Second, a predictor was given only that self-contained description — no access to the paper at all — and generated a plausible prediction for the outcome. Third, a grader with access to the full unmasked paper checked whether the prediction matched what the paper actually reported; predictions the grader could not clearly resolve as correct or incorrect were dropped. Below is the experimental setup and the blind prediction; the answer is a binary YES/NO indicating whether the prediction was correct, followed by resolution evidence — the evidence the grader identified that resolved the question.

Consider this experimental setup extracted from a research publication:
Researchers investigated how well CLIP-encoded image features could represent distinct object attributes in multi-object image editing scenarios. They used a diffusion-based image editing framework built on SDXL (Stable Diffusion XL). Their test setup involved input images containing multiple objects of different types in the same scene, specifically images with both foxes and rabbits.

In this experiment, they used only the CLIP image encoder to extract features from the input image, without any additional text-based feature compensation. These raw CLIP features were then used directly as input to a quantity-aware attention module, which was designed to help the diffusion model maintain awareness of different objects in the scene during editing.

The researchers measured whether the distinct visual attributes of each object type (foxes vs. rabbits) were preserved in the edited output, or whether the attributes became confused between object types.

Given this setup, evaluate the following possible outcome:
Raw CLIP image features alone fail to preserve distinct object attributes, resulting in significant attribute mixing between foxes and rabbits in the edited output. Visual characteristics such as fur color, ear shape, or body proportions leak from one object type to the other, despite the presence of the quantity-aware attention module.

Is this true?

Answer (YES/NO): YES